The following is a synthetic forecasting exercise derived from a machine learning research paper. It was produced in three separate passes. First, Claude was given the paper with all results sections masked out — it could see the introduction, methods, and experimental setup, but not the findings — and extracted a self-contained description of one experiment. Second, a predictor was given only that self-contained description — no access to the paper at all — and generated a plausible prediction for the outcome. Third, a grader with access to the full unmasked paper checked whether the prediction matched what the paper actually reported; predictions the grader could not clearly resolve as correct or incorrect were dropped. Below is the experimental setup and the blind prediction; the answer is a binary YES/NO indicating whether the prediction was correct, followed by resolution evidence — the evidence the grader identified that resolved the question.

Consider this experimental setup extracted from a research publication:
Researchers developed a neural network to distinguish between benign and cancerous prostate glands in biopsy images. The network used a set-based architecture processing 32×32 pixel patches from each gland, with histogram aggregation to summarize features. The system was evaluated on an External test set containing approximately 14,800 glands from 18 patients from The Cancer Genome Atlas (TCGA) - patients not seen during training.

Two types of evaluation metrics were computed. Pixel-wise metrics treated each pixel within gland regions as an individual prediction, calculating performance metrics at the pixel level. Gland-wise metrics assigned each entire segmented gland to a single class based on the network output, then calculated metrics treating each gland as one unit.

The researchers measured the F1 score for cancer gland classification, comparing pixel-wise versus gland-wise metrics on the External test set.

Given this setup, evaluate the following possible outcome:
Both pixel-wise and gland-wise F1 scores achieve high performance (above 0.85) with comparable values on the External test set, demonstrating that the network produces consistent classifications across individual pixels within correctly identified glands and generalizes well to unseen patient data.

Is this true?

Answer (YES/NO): NO